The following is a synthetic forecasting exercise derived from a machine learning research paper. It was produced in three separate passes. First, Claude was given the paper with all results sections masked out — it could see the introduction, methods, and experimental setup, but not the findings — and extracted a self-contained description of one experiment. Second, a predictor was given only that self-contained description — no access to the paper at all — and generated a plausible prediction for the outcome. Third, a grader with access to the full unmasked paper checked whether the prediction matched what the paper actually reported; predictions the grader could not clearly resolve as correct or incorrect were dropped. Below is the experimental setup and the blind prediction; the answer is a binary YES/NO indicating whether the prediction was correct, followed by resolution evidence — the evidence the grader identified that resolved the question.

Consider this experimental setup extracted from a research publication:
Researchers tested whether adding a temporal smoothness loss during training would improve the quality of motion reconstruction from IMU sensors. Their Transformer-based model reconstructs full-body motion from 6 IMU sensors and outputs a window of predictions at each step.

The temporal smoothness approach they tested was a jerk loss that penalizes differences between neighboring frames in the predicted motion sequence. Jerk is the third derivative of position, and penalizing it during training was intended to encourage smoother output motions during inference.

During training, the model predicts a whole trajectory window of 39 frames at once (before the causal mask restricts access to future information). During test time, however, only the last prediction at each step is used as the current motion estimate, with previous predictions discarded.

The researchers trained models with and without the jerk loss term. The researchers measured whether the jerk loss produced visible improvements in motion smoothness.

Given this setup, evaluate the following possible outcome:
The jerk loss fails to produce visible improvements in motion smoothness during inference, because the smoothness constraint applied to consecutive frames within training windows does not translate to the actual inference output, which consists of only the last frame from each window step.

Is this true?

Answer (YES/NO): YES